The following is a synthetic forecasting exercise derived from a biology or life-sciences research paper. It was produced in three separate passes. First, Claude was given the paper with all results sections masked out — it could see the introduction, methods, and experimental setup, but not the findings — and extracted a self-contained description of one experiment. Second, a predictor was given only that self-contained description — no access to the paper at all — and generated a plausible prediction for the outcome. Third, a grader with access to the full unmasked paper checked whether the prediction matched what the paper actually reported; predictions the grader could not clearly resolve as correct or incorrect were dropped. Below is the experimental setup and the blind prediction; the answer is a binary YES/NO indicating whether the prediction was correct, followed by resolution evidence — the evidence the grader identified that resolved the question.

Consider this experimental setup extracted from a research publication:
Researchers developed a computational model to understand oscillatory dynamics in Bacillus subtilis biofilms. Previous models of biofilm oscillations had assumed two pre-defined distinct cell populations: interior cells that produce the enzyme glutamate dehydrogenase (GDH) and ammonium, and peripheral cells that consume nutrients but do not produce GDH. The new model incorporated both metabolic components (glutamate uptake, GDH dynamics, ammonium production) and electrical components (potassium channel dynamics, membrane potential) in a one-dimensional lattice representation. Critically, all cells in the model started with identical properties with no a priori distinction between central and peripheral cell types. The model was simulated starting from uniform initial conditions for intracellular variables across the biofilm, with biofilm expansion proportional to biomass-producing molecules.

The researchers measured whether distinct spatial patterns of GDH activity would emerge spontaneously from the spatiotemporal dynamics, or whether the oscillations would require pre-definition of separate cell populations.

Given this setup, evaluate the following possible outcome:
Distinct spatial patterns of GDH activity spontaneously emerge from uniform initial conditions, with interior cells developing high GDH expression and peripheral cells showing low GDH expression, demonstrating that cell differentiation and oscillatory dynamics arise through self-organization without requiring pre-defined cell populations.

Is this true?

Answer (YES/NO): YES